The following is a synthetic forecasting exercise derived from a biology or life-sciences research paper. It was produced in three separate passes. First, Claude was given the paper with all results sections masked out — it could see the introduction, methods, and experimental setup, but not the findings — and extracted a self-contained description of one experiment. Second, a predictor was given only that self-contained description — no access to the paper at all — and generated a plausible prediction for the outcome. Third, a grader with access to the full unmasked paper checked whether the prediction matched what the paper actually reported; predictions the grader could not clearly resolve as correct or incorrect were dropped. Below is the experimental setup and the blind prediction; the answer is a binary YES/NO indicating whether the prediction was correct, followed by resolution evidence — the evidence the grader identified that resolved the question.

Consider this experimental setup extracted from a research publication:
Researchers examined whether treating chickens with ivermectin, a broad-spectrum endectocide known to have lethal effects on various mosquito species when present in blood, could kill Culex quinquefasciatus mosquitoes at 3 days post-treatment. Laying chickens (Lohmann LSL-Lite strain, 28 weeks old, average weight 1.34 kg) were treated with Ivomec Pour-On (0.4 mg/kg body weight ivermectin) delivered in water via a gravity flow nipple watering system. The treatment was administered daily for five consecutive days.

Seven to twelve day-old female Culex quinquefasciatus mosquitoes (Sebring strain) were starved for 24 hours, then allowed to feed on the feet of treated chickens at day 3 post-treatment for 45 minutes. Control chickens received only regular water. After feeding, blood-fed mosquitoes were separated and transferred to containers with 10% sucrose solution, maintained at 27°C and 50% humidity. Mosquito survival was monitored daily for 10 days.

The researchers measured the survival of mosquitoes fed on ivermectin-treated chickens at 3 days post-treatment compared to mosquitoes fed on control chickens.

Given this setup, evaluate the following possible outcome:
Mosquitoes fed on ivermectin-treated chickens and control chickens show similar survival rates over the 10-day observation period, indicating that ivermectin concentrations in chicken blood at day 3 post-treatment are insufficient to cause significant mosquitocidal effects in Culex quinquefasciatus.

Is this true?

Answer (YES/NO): NO